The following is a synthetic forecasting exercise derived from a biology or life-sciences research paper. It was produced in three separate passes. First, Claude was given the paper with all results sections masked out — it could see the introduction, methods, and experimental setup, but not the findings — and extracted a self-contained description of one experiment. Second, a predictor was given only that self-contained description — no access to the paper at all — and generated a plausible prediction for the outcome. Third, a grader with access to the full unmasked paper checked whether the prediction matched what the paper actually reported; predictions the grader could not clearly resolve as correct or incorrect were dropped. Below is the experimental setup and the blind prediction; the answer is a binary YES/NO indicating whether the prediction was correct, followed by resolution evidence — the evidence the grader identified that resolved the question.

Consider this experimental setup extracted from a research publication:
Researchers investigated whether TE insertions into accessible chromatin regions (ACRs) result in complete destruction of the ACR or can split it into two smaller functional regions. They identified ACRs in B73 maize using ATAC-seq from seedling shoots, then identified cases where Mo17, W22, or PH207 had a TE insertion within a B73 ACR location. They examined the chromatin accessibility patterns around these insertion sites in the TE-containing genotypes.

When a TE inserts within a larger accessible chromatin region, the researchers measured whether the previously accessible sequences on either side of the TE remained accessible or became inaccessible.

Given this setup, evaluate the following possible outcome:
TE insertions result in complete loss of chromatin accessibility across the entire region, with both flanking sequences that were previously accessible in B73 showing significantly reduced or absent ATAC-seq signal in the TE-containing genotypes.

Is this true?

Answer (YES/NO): NO